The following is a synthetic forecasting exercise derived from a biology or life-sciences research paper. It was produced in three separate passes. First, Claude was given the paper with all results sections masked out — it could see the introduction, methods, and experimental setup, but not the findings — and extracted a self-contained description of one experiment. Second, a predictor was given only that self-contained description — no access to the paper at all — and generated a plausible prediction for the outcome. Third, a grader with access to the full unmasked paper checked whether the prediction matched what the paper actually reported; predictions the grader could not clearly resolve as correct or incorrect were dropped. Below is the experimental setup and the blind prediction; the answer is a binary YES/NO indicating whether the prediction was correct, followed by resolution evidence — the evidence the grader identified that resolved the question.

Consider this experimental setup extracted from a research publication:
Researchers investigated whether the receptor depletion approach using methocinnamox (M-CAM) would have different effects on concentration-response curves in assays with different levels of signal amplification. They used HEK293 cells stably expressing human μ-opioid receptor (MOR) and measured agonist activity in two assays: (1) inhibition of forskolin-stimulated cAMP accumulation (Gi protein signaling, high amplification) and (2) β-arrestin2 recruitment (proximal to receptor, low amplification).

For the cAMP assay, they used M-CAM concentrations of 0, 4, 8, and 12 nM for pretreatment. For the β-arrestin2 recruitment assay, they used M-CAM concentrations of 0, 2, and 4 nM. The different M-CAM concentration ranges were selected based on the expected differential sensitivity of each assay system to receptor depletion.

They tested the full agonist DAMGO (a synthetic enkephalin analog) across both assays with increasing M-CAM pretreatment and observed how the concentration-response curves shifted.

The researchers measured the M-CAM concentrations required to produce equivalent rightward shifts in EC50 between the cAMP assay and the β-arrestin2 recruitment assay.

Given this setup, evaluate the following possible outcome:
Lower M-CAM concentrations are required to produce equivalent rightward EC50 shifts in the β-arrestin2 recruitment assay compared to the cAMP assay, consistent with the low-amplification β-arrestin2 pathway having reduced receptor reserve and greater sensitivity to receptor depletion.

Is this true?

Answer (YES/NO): YES